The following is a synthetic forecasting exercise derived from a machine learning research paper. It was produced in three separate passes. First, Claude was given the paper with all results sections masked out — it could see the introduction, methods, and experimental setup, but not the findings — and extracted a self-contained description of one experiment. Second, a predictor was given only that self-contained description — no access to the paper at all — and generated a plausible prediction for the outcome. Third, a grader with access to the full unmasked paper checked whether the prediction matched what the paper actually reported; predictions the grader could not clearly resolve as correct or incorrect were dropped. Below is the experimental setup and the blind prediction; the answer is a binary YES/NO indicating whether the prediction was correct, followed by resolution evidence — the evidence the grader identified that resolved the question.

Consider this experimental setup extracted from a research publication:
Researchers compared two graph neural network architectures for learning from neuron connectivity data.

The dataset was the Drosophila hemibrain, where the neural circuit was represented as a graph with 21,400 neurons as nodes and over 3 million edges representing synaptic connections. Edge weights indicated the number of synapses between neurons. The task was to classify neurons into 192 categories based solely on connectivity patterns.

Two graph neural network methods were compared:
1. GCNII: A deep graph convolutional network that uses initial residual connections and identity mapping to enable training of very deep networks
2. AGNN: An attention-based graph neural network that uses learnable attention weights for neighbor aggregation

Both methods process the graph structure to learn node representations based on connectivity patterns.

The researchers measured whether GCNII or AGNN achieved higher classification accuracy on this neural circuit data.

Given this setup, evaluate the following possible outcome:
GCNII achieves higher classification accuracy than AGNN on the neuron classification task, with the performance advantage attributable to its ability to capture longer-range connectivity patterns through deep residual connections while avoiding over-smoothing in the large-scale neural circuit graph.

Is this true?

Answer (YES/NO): NO